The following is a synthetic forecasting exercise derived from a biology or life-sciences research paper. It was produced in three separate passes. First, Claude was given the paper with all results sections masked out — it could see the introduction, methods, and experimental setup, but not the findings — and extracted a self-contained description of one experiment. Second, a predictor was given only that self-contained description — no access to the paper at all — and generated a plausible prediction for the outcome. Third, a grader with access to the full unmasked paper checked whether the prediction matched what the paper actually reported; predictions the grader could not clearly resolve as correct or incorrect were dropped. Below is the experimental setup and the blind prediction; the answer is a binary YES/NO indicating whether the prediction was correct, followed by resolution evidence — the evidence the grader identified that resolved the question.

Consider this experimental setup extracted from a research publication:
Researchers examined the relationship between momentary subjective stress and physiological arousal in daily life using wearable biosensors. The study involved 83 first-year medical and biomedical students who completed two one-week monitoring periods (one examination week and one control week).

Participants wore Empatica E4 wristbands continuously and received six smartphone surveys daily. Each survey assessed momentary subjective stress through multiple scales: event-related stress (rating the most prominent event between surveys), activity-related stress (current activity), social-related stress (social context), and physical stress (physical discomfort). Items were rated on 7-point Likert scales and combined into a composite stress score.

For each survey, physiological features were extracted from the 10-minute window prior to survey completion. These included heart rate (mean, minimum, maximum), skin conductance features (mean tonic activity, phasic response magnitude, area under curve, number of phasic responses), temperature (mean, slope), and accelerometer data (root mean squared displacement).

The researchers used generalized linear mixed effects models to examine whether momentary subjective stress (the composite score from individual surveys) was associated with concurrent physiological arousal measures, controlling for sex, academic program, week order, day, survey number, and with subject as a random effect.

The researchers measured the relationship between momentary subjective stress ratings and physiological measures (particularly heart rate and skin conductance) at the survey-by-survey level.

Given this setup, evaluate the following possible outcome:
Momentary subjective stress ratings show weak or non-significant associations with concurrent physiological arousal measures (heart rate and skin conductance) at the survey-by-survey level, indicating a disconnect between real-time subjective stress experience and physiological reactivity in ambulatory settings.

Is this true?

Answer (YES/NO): NO